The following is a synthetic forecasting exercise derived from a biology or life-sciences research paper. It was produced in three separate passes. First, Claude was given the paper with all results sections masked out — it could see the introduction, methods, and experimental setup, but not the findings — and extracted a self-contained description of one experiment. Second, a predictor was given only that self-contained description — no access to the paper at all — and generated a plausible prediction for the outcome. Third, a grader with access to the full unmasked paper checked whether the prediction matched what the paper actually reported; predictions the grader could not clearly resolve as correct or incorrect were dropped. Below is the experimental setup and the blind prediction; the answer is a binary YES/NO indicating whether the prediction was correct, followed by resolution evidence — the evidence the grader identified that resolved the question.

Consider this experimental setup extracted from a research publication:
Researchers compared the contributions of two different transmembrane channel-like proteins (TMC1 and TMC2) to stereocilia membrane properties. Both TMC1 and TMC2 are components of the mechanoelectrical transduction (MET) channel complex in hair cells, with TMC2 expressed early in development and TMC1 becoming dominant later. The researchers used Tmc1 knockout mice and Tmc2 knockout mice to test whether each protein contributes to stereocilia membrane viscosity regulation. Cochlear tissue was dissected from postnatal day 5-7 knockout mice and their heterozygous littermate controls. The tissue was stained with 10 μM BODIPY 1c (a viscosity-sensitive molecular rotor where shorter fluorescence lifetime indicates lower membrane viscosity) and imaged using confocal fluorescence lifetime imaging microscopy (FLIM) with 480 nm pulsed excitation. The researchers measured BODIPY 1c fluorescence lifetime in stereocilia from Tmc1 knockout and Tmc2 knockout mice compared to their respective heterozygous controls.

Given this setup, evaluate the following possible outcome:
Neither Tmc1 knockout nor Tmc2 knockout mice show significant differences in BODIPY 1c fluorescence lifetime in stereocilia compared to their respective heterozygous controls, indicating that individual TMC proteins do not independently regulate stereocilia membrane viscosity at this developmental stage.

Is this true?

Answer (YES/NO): NO